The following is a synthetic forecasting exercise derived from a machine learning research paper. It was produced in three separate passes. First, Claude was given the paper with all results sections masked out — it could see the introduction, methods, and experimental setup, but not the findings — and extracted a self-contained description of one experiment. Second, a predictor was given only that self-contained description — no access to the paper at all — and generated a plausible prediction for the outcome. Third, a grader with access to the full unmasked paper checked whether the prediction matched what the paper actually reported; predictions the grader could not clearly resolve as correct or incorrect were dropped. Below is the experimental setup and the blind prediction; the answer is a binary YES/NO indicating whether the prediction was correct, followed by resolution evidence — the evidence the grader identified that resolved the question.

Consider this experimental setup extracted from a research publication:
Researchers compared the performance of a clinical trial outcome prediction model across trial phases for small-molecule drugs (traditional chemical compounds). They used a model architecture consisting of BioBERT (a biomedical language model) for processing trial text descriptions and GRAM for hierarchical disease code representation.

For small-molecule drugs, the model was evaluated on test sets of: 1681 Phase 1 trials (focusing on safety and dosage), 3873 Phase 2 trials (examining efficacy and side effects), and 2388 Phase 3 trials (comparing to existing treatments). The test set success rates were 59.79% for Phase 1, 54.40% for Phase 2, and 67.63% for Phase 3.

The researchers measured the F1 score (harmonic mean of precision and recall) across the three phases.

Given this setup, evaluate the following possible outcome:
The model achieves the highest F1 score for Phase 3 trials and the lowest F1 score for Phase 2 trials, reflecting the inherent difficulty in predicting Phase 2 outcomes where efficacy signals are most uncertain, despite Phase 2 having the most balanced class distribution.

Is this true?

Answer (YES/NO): YES